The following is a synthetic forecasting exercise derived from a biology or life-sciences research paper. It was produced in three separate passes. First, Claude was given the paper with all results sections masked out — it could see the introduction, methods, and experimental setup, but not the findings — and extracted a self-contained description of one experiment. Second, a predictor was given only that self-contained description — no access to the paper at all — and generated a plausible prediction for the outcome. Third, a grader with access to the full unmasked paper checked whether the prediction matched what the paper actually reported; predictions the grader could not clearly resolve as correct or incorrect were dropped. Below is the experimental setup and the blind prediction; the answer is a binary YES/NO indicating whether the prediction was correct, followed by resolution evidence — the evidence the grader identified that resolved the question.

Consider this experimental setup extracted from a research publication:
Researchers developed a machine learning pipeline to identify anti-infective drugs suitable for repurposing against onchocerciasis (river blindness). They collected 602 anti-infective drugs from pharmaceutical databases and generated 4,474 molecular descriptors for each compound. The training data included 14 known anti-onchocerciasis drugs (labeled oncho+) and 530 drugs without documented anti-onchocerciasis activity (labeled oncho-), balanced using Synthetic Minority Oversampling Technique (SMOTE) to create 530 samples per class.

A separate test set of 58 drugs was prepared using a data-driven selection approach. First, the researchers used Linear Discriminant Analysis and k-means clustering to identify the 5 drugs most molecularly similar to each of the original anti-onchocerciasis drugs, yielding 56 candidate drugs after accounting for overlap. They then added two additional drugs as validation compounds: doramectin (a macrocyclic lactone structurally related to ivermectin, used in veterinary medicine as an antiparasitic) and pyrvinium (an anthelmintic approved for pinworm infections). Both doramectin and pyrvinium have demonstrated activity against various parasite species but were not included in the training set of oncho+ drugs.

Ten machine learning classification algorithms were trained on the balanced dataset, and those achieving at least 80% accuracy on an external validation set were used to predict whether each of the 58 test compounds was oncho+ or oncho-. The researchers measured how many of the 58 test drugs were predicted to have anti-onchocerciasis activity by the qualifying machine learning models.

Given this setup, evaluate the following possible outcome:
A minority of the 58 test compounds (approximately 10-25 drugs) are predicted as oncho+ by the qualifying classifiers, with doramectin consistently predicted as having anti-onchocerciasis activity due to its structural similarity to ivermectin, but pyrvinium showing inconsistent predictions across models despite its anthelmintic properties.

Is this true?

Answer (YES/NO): NO